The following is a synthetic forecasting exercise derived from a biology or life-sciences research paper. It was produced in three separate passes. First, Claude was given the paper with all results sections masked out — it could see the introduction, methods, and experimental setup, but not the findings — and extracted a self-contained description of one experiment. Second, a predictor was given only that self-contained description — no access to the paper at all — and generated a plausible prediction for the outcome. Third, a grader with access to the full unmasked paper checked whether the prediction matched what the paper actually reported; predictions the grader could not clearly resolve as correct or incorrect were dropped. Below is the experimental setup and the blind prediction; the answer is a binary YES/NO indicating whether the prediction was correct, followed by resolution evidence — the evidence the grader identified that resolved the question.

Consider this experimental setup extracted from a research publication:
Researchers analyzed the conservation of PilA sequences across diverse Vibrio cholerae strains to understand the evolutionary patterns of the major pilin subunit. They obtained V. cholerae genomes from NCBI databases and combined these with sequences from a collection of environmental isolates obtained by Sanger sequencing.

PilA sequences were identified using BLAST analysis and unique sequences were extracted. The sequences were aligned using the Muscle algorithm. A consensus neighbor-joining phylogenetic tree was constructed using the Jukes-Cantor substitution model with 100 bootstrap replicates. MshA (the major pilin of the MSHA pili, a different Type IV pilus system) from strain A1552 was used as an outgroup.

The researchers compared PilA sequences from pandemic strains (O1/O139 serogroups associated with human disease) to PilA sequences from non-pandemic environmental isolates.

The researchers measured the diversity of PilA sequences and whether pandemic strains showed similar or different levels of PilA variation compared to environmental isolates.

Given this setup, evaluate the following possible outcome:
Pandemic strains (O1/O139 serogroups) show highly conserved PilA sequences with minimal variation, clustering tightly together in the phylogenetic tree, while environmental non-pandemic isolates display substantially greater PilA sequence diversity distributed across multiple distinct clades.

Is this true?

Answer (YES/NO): YES